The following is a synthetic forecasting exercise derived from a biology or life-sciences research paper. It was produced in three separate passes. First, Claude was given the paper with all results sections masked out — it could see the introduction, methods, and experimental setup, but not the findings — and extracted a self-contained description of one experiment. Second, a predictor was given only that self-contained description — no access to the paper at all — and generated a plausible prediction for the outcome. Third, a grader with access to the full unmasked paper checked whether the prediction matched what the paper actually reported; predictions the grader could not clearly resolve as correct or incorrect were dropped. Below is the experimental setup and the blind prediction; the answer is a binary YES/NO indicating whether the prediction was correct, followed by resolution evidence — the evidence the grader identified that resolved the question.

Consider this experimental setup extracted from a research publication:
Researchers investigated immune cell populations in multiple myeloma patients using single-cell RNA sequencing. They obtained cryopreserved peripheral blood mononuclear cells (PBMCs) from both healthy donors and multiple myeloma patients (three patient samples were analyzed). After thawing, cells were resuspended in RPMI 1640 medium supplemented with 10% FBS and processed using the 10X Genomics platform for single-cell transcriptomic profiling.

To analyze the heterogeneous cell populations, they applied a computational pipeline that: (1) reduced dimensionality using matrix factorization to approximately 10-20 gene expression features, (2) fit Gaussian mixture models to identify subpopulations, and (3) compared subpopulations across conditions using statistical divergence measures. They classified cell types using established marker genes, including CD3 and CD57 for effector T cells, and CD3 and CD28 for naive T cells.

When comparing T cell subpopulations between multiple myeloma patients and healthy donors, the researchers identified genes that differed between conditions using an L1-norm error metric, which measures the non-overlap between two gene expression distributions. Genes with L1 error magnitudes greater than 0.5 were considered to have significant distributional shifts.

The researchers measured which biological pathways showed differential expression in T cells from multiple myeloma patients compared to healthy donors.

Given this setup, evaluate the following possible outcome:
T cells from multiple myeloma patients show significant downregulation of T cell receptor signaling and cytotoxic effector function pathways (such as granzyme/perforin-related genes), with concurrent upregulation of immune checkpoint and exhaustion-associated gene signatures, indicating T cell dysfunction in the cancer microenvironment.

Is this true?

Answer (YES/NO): NO